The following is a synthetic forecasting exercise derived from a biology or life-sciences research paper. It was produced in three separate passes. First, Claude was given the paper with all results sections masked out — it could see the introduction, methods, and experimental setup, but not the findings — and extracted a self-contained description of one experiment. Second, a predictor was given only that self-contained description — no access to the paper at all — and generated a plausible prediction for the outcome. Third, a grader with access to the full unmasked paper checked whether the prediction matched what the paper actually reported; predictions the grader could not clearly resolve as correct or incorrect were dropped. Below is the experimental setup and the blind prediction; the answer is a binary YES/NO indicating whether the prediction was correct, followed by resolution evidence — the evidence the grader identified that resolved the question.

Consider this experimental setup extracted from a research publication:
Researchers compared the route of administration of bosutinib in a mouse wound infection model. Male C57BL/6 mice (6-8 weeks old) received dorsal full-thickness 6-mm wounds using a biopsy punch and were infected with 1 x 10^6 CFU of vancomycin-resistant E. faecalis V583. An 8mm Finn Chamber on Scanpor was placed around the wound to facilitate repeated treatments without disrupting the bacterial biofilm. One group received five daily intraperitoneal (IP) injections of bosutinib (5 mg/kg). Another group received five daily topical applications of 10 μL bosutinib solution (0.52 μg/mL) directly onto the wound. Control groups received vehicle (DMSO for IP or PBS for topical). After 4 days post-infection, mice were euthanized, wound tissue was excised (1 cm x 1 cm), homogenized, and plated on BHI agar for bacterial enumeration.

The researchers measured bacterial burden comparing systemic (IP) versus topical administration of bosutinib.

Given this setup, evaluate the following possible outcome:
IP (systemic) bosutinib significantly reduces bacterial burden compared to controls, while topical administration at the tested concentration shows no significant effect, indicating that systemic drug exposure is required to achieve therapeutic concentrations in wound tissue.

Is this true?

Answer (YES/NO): NO